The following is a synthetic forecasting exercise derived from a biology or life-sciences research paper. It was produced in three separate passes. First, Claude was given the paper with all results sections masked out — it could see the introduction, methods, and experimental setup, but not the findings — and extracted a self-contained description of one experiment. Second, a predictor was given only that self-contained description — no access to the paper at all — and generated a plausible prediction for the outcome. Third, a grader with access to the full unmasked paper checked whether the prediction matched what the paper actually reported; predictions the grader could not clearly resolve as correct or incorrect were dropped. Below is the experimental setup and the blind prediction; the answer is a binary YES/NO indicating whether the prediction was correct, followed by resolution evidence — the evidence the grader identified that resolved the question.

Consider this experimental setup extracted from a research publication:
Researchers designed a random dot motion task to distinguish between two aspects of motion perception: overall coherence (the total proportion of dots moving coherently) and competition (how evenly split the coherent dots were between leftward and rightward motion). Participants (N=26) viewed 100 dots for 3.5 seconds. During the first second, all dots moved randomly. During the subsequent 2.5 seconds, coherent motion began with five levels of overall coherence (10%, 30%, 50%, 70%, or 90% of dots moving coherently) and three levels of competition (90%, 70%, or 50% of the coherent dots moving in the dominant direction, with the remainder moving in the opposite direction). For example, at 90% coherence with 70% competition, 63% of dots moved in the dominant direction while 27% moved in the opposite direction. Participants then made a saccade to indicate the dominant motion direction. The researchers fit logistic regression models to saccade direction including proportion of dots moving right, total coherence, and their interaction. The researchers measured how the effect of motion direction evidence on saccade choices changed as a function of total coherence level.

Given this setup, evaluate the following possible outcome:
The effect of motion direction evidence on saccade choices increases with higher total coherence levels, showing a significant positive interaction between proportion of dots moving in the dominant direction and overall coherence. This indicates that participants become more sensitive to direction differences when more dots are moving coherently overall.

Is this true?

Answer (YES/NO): YES